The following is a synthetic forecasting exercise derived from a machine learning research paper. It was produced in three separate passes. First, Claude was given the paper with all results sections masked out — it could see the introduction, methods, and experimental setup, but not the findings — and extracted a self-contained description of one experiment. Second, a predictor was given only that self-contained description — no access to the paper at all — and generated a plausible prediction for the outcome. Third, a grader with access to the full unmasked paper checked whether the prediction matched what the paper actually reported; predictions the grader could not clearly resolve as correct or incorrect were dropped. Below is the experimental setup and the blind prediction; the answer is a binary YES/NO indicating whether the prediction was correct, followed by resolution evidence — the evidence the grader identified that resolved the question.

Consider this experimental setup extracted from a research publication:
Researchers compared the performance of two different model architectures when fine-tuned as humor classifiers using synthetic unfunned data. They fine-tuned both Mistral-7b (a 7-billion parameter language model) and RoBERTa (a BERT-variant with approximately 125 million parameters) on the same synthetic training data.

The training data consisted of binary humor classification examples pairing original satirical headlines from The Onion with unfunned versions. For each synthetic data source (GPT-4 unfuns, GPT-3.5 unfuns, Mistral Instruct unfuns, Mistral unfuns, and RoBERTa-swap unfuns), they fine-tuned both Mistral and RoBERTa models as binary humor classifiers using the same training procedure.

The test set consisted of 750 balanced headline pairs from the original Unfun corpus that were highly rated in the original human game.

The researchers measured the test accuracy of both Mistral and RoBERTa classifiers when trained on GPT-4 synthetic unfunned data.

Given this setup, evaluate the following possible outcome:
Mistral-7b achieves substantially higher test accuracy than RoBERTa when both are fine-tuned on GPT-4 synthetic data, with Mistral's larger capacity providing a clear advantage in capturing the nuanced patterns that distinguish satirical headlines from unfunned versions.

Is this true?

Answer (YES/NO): YES